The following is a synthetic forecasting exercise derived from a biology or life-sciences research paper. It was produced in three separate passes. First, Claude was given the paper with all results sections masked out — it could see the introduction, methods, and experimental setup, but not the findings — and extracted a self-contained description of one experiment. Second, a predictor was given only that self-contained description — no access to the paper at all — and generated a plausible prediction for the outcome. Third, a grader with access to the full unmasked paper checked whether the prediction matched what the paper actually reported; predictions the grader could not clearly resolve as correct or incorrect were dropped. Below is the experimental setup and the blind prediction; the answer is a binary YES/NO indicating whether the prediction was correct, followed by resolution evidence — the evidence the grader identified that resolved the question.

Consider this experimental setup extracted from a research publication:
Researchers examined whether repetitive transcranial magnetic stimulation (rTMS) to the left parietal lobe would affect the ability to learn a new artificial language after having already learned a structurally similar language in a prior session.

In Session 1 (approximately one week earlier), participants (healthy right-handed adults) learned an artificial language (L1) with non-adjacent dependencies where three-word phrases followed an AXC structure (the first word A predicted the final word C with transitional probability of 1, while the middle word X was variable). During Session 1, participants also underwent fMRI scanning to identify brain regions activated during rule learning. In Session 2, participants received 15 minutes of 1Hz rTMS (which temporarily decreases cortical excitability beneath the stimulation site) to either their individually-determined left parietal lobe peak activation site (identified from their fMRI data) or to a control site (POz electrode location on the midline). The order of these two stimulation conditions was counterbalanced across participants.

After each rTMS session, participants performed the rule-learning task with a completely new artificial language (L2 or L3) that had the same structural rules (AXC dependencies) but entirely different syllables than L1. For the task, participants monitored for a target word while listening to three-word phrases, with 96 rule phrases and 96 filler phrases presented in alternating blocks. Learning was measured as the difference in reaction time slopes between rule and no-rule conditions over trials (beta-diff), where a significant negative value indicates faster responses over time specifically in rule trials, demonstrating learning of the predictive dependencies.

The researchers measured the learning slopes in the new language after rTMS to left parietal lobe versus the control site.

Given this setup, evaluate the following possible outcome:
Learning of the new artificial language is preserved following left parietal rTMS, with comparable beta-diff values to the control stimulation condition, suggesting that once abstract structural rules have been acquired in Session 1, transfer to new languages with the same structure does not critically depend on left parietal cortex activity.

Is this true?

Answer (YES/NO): NO